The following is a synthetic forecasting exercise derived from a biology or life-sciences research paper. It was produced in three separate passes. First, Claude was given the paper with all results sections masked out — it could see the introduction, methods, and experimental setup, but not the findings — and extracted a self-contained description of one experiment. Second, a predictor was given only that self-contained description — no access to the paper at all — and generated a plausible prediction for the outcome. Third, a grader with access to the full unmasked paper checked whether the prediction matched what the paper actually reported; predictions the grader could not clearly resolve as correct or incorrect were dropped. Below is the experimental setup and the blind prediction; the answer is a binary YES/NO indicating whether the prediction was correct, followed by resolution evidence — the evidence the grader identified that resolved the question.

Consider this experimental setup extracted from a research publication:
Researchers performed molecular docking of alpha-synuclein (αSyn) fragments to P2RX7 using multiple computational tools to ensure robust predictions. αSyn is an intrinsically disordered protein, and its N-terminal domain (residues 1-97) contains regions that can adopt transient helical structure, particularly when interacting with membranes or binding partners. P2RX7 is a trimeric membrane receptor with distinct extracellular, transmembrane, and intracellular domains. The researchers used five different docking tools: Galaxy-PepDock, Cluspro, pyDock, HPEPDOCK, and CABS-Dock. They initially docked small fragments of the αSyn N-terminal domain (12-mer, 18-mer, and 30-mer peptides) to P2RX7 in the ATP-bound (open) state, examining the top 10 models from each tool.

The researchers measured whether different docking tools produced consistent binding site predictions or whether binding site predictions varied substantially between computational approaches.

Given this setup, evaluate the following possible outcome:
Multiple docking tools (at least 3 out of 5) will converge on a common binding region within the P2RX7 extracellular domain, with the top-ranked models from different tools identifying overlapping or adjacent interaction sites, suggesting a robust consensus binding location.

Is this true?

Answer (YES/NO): NO